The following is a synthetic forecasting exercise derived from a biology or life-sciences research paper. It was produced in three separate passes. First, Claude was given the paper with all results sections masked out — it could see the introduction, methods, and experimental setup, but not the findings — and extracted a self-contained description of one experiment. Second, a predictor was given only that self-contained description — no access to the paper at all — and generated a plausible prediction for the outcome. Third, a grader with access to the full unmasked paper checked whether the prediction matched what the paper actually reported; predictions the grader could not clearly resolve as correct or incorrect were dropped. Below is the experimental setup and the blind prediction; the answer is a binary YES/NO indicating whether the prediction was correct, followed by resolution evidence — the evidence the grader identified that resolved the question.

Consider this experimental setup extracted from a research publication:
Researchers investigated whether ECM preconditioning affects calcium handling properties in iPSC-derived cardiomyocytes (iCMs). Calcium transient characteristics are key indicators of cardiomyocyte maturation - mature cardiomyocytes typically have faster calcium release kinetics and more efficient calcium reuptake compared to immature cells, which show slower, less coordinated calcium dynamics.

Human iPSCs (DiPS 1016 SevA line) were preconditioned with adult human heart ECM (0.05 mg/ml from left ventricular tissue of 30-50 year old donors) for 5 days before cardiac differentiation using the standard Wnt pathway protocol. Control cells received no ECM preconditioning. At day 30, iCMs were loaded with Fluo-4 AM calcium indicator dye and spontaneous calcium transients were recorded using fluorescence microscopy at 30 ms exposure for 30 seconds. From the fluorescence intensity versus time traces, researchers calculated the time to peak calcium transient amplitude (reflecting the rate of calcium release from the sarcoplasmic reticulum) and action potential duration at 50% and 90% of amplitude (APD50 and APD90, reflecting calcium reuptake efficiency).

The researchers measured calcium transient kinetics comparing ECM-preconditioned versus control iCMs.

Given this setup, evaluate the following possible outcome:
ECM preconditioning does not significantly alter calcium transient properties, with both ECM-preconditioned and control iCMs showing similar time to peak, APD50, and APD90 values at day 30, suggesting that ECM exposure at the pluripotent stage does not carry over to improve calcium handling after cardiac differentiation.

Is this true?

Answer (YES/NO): NO